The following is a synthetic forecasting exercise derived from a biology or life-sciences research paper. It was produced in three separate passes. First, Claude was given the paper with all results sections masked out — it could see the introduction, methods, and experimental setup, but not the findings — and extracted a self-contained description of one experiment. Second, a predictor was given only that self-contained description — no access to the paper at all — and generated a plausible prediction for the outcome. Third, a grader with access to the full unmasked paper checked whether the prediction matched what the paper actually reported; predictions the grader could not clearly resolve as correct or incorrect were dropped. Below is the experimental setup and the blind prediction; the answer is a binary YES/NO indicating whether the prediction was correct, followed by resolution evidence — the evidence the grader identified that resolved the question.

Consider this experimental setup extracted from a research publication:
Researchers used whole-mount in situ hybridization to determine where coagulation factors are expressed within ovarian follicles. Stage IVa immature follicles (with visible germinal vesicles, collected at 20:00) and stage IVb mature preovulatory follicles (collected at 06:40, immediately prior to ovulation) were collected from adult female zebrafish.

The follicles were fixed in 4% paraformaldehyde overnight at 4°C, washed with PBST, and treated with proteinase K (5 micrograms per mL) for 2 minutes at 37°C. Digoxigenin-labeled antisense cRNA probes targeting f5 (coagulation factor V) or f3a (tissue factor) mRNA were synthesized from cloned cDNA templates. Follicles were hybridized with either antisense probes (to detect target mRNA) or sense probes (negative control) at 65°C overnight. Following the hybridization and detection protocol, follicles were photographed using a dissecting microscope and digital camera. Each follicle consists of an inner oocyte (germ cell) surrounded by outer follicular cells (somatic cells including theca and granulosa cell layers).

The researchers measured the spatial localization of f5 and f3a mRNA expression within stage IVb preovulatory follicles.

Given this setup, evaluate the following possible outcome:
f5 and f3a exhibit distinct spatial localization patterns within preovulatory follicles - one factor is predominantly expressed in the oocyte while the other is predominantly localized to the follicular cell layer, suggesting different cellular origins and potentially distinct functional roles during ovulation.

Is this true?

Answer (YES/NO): NO